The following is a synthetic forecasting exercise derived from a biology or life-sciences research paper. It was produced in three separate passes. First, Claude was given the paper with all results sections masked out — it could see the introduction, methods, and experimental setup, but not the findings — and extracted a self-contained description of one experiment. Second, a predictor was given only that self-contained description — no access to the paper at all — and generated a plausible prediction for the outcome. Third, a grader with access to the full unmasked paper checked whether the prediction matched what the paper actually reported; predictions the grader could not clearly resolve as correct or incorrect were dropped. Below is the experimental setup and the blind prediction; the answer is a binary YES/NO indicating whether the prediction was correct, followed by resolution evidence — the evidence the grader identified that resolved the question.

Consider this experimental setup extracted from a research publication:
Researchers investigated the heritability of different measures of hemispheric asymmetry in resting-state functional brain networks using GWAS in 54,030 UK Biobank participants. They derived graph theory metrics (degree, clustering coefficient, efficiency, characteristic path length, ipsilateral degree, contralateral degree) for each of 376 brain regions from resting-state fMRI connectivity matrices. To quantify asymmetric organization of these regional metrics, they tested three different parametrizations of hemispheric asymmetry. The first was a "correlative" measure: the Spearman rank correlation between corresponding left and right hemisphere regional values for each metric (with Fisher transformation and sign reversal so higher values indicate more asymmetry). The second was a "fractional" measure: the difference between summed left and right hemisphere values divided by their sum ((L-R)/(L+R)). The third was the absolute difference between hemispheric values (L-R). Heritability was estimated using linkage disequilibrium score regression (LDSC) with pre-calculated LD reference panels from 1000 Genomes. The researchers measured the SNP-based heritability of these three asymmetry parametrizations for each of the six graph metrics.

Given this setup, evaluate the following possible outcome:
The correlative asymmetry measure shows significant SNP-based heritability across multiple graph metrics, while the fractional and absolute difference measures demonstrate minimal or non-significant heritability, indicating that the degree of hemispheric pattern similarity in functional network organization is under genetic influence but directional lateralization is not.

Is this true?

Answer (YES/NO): YES